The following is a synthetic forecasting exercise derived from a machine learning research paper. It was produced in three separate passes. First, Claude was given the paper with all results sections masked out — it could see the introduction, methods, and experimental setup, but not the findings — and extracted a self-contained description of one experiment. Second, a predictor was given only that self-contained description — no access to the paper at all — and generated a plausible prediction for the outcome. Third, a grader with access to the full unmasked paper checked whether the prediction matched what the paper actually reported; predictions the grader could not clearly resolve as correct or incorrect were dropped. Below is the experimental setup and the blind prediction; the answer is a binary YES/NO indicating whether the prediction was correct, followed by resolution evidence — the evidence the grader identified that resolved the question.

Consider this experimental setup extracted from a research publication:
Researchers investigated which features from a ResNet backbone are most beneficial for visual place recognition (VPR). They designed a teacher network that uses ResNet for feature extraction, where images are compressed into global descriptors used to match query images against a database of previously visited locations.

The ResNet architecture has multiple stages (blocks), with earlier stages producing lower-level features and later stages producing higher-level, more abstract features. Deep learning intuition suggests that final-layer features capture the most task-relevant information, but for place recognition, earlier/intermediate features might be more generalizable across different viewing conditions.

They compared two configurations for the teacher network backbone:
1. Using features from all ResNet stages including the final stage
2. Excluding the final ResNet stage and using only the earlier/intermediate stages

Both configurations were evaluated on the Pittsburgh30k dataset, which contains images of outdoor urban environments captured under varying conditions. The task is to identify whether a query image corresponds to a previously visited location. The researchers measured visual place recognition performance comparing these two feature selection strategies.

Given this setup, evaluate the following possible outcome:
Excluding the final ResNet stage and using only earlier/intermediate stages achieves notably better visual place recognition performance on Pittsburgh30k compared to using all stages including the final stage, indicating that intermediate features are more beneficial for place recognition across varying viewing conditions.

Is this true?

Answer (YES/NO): YES